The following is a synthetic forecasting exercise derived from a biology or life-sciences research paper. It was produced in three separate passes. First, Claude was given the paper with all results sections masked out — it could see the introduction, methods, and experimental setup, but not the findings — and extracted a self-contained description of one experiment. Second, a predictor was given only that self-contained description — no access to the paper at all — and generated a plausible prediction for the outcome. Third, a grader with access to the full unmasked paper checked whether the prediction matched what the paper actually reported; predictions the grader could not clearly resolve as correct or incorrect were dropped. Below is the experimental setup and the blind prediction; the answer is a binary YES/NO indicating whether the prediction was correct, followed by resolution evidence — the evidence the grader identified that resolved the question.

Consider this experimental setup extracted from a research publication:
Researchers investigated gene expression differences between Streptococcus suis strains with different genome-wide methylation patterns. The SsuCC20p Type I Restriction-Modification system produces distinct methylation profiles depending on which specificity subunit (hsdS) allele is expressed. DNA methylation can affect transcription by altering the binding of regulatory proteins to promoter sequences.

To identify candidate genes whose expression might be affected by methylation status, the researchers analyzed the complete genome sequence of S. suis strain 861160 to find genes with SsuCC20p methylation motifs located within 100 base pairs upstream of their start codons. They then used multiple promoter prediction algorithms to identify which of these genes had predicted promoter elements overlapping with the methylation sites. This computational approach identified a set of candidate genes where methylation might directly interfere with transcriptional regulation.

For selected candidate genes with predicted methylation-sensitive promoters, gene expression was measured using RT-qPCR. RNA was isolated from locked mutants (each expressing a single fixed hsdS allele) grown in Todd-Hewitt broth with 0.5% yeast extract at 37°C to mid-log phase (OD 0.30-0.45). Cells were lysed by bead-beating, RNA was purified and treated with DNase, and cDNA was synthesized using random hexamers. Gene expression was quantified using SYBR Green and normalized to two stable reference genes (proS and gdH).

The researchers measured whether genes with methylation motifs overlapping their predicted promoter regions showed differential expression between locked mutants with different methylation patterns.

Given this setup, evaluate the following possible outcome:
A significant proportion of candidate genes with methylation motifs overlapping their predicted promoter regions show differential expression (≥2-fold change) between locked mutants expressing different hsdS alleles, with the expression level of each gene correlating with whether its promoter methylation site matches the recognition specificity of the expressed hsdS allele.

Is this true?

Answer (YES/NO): NO